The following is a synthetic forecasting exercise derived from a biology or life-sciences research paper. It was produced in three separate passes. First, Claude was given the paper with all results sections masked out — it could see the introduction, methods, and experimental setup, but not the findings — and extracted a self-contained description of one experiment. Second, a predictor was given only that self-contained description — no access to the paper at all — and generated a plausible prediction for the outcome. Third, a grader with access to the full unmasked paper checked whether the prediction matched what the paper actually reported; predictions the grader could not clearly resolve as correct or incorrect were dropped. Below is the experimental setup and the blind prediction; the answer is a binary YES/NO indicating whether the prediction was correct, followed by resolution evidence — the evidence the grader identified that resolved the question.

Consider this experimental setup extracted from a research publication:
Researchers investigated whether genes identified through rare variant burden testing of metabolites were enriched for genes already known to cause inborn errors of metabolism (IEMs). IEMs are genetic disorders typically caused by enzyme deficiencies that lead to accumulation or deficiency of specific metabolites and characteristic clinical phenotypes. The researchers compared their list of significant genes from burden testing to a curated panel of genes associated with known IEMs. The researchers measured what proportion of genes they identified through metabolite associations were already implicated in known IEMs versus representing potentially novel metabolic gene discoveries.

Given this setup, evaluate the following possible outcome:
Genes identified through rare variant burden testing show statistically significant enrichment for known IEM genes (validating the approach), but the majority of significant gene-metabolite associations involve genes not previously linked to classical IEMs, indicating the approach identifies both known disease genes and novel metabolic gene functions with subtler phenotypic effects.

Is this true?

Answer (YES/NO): NO